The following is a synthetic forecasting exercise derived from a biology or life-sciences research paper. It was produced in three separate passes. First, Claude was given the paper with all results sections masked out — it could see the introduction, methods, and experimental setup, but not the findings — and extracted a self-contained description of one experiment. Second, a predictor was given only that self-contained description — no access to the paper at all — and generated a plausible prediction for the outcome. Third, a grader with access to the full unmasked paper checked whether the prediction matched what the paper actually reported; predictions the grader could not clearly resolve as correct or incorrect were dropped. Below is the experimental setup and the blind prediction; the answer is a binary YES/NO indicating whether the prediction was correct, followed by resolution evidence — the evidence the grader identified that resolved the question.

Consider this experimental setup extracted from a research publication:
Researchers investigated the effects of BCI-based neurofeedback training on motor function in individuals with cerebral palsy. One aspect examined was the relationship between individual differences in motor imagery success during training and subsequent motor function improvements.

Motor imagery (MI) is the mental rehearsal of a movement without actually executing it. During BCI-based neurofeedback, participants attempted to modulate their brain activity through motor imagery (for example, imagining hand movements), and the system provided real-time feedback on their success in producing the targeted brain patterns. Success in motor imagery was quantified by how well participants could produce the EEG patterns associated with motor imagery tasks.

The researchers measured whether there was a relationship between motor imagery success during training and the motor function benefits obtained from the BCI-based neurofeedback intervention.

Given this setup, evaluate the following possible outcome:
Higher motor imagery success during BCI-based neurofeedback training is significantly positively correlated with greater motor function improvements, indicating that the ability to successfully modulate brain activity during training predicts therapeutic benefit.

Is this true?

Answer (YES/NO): NO